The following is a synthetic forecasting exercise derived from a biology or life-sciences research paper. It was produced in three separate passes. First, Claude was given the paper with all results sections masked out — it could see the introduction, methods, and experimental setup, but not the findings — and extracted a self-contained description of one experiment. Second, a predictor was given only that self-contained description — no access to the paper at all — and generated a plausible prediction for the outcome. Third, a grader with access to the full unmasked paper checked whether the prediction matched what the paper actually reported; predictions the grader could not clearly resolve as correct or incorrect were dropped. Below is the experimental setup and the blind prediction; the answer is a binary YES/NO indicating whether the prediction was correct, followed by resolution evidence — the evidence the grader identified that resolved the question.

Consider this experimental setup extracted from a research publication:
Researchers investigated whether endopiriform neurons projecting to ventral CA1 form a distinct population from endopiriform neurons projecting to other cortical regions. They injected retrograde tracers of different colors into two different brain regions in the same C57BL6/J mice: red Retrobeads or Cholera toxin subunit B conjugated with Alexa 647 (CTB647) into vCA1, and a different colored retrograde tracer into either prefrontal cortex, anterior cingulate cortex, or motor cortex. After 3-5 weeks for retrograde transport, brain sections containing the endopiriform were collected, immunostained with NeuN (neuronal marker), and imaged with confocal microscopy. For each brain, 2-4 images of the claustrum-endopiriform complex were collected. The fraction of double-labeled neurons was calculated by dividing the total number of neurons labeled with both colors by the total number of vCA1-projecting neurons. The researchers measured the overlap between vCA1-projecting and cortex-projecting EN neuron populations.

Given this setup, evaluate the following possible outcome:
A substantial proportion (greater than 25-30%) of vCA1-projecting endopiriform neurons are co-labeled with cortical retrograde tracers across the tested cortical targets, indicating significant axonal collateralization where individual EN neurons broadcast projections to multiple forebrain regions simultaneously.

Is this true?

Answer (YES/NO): NO